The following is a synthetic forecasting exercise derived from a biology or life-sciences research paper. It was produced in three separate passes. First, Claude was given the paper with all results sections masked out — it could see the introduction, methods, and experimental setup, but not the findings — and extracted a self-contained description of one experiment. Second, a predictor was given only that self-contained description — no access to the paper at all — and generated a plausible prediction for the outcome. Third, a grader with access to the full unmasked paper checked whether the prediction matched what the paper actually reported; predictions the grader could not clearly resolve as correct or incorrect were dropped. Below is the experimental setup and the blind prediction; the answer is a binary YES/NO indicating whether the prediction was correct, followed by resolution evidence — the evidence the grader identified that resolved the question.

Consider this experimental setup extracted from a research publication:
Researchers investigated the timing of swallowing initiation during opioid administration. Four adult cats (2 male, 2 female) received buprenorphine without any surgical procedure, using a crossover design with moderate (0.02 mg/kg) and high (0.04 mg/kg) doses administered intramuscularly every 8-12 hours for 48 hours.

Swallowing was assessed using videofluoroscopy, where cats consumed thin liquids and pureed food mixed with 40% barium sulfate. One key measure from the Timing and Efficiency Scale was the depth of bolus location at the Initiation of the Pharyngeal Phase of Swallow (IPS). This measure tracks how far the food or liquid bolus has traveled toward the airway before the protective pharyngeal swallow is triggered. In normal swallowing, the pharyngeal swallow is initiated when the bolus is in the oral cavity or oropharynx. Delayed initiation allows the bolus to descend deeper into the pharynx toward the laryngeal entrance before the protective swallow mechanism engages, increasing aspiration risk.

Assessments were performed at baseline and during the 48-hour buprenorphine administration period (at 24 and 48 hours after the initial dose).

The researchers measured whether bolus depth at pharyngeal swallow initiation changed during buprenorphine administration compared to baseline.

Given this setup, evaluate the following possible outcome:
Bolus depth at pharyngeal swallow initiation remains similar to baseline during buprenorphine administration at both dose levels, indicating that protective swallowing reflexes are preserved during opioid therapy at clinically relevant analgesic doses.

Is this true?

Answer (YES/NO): NO